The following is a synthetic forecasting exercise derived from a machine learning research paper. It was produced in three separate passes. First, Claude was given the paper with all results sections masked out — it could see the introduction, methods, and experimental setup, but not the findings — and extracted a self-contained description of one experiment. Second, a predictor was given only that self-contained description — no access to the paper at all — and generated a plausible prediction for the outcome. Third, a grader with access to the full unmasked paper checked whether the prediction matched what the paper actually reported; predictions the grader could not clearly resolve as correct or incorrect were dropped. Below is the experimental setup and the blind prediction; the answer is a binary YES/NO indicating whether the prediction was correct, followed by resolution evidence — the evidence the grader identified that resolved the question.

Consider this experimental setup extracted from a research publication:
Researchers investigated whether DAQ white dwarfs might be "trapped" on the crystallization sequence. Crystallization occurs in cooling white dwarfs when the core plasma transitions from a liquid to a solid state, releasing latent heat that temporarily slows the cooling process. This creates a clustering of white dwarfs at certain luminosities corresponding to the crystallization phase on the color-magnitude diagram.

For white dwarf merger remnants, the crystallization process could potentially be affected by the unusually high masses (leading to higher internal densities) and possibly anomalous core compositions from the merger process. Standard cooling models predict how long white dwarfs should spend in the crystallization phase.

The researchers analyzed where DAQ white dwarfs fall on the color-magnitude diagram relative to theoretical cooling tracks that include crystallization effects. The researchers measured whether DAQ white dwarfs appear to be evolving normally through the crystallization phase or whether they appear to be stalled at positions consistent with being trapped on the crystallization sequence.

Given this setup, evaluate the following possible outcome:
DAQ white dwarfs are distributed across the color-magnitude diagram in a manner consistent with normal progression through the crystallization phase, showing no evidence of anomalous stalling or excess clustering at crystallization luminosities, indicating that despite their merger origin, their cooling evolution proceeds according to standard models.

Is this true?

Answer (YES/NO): NO